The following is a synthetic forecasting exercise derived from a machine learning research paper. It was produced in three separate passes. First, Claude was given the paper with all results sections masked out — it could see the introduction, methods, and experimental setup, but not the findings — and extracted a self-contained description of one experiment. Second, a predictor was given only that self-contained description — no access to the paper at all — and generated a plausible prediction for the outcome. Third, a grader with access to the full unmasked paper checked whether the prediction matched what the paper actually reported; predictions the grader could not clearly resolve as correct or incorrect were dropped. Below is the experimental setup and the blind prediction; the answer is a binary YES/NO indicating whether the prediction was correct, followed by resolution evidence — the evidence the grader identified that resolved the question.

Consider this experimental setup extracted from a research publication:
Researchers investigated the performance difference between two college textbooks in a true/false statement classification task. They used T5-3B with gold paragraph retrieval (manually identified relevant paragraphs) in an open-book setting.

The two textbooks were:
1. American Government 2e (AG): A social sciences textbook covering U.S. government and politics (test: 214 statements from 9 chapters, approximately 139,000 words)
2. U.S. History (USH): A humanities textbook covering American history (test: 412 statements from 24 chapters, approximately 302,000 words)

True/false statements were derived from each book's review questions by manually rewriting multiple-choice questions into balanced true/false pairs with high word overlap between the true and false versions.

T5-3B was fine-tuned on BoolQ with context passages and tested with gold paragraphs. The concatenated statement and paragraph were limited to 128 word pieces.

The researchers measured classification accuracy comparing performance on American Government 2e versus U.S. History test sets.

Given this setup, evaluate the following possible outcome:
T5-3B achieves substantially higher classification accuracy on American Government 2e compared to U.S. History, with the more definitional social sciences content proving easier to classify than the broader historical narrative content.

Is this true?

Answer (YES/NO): NO